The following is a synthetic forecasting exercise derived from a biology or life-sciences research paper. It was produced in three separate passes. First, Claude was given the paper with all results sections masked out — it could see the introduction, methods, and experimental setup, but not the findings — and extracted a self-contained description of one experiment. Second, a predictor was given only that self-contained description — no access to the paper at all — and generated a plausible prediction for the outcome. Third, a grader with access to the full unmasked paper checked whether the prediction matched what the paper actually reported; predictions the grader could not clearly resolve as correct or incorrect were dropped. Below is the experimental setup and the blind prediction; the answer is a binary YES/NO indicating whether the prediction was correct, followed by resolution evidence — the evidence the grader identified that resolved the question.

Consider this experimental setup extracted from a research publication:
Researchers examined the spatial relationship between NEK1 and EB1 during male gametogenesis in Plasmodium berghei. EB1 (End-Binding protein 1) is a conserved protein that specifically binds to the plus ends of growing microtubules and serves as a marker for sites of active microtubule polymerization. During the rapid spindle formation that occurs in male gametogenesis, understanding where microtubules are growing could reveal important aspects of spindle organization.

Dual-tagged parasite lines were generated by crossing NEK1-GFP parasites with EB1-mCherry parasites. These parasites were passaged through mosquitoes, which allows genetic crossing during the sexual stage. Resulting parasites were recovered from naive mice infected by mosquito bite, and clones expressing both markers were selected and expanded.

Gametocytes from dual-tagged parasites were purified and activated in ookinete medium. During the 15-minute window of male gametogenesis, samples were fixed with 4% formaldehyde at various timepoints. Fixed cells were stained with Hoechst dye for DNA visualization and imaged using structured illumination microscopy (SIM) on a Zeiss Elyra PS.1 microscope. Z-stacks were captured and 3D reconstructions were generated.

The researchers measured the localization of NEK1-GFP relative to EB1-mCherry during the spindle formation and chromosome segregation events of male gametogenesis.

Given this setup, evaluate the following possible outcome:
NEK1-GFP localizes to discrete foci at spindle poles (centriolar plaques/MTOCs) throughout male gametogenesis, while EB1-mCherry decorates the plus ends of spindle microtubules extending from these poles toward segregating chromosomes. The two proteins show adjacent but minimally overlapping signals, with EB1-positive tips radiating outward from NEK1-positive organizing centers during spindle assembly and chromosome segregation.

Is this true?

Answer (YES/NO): YES